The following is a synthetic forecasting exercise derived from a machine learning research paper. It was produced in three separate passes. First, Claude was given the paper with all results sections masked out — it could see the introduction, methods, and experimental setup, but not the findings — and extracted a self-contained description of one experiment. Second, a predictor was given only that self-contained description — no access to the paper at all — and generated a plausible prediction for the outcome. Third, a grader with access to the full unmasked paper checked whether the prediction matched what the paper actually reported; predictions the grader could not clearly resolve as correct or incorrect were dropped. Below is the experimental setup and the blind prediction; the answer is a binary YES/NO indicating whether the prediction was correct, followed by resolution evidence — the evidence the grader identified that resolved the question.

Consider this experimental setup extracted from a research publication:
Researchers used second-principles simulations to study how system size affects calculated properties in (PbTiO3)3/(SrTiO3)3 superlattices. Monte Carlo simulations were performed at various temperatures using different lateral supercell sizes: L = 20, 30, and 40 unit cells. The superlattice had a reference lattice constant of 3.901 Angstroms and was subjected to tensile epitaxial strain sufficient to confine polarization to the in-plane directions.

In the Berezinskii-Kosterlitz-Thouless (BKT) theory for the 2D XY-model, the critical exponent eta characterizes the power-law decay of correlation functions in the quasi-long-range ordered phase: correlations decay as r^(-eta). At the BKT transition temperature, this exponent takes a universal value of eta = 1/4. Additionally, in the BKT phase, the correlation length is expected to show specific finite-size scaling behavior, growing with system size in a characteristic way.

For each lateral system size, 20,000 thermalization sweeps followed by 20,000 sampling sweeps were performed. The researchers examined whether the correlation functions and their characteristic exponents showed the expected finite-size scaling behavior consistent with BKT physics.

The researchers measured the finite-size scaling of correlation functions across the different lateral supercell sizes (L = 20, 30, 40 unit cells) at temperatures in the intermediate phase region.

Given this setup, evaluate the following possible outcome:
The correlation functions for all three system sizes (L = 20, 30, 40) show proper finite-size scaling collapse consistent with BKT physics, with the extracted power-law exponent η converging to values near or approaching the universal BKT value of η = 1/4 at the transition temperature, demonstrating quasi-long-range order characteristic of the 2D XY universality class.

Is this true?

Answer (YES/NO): YES